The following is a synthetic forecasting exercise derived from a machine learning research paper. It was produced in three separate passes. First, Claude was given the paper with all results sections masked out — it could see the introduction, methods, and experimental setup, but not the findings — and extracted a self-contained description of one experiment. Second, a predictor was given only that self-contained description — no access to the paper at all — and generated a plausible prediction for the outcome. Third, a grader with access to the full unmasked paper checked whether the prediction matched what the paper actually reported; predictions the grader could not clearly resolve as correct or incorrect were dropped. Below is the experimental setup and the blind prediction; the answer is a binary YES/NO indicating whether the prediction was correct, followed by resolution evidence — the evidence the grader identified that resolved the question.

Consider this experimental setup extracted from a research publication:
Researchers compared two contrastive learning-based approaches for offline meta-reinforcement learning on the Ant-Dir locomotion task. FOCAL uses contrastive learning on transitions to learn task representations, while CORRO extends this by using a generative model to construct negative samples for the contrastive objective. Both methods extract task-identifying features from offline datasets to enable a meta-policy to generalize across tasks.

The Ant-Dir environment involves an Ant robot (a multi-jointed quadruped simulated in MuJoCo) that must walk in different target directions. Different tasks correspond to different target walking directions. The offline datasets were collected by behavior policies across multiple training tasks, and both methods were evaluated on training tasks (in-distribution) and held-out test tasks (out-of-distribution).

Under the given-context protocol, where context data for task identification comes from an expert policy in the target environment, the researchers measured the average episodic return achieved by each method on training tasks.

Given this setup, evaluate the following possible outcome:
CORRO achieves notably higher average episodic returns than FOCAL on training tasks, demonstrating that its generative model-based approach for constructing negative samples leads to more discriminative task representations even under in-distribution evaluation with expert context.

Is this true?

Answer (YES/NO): NO